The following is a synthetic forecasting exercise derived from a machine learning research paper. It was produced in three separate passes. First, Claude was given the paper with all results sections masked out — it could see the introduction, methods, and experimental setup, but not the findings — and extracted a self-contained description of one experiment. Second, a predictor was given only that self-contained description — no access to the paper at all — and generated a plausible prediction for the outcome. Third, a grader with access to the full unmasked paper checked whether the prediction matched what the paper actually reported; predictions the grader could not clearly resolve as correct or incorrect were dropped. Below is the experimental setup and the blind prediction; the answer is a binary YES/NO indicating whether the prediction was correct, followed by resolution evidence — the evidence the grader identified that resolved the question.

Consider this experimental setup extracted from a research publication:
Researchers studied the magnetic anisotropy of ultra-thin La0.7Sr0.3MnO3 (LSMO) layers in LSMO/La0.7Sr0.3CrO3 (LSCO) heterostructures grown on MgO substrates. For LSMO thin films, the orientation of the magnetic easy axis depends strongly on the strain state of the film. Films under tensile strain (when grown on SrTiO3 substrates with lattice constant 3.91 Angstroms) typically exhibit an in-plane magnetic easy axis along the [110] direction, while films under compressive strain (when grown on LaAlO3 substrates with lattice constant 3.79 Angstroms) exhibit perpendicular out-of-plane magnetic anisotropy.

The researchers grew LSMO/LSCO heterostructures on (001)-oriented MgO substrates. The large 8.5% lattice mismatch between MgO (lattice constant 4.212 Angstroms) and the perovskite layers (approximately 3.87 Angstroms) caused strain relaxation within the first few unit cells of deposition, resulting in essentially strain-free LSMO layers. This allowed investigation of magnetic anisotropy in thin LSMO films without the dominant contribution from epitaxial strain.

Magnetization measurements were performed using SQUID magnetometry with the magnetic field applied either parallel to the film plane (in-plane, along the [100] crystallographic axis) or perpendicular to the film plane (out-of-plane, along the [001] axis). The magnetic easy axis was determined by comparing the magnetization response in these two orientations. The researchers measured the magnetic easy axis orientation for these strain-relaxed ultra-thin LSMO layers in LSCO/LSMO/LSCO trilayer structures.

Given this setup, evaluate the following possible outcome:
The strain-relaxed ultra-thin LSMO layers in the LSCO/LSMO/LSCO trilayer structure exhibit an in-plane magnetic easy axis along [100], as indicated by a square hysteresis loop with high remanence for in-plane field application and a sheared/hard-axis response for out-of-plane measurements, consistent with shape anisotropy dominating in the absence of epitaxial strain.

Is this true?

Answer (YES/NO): NO